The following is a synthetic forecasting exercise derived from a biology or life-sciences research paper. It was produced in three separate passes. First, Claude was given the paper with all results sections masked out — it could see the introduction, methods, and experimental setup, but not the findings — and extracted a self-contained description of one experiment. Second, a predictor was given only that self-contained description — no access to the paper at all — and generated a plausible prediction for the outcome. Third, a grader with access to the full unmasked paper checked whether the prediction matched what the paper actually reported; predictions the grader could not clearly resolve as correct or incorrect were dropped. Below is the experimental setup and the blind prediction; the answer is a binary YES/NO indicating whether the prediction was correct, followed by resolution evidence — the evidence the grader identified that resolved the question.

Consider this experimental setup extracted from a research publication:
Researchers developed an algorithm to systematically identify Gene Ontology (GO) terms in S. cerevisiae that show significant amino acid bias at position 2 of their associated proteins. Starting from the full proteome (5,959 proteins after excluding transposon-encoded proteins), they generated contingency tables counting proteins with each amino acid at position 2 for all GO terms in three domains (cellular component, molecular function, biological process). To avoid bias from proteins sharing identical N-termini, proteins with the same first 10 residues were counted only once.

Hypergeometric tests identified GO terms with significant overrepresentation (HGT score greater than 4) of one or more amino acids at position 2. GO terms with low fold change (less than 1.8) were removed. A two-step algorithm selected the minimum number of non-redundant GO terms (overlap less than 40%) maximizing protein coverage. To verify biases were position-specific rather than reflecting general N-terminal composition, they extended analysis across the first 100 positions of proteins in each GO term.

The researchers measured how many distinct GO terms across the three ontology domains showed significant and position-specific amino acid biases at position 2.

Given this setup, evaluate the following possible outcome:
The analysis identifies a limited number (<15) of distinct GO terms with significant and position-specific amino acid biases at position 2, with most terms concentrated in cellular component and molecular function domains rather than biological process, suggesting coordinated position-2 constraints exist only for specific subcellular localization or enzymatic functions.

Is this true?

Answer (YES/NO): NO